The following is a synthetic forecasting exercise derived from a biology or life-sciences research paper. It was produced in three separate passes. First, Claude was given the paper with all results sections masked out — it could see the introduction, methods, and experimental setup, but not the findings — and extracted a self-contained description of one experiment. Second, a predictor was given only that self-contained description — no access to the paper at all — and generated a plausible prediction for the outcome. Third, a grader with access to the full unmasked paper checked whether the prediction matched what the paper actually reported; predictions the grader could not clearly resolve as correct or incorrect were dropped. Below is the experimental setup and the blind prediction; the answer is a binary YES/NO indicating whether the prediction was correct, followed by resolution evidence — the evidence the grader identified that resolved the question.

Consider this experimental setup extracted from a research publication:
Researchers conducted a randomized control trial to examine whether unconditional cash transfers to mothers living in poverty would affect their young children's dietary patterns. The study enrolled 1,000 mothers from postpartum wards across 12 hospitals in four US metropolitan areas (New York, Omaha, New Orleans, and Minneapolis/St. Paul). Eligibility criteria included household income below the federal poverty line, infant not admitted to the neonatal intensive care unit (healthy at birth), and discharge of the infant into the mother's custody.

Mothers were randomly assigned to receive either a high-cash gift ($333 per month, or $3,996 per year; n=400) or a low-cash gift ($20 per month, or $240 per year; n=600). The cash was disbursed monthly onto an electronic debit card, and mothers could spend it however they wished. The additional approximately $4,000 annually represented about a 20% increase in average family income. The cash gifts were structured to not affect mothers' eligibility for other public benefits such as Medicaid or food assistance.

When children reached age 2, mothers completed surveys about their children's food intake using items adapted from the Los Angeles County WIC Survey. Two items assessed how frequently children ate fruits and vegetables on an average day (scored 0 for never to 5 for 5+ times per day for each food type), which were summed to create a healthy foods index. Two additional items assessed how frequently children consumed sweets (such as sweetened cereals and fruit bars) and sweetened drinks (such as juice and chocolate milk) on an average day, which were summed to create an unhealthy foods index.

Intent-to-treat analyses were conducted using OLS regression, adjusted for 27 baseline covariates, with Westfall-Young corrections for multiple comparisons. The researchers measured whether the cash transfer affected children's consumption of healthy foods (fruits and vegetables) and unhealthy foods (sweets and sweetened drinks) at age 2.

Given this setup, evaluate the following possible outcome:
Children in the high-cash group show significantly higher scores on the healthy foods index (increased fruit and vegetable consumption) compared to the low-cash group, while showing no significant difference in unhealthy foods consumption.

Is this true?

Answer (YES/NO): YES